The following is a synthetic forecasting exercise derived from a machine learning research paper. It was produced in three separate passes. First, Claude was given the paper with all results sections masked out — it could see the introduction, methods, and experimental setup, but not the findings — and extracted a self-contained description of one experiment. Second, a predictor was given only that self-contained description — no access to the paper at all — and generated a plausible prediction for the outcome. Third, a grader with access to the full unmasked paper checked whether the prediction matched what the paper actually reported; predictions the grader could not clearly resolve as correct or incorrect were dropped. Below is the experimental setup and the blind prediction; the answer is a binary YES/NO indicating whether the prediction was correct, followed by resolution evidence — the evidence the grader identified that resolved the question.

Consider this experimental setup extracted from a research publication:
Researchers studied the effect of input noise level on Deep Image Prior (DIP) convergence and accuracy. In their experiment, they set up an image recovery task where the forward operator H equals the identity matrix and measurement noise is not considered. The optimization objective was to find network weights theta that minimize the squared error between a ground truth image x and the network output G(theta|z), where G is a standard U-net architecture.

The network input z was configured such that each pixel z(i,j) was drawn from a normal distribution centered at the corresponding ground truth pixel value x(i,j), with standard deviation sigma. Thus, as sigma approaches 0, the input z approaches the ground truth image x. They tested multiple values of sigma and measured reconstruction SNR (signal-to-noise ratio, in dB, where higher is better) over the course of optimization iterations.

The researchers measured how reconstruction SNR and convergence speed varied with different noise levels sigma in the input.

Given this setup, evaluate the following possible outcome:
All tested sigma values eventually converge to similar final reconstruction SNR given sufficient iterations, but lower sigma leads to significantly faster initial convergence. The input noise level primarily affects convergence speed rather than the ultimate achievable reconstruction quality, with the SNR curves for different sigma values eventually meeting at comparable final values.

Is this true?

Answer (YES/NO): NO